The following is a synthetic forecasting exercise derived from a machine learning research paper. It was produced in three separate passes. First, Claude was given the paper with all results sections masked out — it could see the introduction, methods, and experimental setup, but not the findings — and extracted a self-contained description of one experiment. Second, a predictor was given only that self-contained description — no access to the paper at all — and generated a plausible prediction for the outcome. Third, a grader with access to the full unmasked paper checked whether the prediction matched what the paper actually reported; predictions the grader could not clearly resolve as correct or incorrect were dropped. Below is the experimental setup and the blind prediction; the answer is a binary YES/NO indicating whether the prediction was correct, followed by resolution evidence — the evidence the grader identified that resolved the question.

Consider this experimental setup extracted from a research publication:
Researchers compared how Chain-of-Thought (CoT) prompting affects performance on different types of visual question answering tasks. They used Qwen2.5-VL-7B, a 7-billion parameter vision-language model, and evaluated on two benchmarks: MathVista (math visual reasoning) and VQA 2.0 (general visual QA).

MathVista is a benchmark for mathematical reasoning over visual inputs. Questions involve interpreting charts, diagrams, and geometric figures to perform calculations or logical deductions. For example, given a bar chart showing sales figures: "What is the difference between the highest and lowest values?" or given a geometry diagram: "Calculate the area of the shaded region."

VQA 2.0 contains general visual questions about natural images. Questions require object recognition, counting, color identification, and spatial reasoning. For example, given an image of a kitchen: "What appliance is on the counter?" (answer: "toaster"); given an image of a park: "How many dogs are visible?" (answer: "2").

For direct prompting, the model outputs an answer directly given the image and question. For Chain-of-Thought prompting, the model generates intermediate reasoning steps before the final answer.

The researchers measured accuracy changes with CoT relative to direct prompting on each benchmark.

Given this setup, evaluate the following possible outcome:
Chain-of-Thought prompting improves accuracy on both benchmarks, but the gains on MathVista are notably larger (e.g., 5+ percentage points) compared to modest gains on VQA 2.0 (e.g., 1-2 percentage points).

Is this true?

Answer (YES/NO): NO